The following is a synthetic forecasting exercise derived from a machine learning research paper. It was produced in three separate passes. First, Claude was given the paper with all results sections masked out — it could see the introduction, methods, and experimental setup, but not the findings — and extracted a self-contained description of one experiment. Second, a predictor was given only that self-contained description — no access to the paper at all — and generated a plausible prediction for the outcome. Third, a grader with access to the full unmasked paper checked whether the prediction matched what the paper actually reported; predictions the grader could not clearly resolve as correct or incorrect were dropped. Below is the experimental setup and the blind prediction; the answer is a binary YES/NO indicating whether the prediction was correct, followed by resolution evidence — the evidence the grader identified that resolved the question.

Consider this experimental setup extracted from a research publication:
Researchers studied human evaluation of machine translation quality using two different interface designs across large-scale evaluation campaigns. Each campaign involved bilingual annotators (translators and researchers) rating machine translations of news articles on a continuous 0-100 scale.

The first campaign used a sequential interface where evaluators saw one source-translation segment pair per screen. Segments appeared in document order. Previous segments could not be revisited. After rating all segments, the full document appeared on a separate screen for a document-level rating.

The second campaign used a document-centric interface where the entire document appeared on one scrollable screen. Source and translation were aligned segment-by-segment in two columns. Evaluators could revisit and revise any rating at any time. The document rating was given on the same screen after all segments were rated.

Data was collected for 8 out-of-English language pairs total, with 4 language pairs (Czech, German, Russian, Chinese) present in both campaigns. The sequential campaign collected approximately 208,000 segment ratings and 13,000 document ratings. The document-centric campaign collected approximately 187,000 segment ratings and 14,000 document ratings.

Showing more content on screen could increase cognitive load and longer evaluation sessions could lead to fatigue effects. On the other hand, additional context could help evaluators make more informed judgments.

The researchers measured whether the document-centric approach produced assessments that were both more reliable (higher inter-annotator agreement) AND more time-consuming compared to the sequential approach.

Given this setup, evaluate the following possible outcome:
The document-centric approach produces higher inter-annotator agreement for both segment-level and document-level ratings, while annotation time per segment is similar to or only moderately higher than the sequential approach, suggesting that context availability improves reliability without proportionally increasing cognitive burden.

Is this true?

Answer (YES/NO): NO